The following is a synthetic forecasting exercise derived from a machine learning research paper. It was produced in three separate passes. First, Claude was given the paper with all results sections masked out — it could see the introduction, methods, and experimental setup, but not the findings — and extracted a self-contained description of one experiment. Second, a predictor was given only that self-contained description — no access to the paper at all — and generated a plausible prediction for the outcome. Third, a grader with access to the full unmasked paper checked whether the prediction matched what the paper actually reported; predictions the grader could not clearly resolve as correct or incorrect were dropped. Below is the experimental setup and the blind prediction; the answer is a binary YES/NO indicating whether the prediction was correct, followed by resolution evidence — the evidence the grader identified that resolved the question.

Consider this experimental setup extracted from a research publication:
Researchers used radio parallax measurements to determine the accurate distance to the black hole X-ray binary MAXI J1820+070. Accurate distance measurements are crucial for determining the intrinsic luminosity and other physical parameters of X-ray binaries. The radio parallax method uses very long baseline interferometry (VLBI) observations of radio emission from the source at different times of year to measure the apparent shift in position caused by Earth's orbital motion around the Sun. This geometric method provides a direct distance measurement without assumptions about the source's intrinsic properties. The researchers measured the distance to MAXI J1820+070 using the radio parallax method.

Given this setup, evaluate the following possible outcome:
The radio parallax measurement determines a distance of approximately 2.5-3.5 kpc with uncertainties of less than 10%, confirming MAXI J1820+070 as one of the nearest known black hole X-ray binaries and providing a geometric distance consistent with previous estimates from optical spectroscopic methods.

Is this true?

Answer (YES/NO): NO